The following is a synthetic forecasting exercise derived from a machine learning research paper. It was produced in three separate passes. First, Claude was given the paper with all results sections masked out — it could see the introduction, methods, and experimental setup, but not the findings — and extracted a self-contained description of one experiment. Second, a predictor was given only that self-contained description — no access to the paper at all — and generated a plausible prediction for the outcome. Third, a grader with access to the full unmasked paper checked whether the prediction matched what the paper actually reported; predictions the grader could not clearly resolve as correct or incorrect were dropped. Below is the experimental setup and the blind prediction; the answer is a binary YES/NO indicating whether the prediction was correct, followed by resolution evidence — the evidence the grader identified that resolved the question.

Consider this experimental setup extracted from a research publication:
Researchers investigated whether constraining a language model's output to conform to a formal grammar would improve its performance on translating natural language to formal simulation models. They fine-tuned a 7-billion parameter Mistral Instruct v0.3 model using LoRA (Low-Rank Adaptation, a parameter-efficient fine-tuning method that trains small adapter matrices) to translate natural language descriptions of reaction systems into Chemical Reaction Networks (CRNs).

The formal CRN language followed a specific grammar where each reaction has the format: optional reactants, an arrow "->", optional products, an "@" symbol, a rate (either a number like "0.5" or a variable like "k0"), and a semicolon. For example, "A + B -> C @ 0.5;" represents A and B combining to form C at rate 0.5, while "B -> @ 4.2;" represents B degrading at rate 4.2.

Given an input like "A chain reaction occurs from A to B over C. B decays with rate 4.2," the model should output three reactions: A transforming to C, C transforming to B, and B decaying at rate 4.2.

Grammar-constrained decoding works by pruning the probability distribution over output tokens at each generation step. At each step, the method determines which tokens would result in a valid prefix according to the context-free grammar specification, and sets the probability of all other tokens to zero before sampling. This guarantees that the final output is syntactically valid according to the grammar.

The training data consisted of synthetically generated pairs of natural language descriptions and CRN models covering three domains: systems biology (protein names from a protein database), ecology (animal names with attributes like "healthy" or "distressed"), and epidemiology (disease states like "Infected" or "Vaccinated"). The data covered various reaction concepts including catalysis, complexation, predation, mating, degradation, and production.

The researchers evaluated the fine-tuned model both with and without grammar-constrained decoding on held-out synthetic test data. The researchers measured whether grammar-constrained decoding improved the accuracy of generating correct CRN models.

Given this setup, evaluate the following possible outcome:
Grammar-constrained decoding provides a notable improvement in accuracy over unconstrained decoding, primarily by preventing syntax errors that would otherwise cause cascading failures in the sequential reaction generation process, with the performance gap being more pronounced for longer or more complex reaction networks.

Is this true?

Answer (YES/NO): NO